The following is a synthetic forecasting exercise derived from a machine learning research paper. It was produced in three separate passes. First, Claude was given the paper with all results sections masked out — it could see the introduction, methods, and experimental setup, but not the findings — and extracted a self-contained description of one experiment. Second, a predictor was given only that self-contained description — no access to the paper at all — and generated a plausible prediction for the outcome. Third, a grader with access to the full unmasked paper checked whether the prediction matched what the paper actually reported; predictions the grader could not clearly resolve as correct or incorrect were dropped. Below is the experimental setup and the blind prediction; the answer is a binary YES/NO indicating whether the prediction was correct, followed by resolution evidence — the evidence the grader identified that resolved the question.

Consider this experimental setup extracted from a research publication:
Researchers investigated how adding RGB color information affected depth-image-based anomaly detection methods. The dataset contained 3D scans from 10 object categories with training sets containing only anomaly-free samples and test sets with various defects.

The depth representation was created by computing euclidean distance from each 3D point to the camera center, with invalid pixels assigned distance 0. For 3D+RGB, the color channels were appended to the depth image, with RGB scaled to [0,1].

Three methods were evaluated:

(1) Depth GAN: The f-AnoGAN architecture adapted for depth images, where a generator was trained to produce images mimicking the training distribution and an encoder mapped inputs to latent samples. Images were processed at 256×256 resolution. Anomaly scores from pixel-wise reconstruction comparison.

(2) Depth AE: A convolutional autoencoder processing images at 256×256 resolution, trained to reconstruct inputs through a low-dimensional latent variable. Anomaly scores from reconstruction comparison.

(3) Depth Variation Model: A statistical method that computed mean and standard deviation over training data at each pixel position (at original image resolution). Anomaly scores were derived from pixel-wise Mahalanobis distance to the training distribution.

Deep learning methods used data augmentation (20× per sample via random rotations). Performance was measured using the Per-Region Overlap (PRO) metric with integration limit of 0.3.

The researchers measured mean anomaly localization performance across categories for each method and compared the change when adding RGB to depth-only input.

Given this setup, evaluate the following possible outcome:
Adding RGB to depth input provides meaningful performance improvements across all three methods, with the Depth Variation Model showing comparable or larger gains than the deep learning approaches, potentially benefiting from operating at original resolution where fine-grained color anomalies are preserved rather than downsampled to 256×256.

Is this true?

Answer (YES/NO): NO